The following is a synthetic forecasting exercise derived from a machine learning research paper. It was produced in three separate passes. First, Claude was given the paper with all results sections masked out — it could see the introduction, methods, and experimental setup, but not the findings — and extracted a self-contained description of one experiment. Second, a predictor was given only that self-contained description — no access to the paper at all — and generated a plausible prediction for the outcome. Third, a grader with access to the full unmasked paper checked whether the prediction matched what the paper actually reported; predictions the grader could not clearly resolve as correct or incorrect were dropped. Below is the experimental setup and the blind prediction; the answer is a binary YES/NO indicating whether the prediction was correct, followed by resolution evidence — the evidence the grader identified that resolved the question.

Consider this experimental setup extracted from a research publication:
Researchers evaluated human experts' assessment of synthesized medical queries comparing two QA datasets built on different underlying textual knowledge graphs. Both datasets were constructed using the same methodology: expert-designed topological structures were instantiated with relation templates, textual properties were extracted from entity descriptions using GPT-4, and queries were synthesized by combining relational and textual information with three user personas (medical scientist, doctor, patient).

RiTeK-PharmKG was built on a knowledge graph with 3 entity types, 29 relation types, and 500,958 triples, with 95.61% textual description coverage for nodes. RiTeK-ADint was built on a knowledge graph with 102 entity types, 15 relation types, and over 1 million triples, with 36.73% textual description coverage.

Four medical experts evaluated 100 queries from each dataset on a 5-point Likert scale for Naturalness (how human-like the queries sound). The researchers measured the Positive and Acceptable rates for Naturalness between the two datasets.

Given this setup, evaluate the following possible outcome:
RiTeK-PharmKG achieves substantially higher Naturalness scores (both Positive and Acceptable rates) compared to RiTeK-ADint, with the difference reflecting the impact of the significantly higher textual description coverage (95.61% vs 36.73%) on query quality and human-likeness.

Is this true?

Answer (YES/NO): NO